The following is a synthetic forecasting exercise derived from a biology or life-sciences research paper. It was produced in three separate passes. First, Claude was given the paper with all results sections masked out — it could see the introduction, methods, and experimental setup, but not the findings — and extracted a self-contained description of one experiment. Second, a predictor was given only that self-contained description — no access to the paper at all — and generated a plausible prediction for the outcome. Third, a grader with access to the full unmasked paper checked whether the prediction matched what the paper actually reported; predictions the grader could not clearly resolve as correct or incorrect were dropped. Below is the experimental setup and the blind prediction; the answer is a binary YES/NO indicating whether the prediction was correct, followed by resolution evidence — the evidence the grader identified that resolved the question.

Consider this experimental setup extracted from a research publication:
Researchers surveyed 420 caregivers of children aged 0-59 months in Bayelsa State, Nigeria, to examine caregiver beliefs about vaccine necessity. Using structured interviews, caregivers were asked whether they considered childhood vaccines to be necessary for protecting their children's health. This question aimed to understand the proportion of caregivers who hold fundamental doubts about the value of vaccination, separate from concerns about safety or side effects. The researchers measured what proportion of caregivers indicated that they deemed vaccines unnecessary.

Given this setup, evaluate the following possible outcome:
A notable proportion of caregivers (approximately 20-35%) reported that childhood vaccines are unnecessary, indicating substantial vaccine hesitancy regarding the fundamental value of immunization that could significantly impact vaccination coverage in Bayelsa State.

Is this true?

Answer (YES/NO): NO